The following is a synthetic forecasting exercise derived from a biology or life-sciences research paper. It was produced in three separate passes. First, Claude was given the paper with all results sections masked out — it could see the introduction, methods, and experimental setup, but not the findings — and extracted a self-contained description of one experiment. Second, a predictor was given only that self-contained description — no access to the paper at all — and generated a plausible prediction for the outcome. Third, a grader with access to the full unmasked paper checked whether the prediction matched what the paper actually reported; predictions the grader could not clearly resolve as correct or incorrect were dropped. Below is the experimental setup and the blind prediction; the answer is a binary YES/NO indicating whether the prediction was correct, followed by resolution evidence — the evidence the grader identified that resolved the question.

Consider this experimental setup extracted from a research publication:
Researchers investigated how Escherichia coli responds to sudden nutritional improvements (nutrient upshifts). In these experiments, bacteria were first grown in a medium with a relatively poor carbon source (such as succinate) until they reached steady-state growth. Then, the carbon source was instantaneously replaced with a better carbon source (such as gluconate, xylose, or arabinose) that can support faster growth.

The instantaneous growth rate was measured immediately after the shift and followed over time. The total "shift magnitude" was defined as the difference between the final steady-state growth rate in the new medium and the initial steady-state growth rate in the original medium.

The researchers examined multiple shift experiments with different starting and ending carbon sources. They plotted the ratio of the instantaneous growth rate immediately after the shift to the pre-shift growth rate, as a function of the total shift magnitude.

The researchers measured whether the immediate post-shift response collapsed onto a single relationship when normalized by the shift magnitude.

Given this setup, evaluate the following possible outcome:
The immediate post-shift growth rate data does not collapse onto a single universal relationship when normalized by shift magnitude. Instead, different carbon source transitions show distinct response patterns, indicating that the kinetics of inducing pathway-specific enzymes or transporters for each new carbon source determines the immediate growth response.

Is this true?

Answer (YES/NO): NO